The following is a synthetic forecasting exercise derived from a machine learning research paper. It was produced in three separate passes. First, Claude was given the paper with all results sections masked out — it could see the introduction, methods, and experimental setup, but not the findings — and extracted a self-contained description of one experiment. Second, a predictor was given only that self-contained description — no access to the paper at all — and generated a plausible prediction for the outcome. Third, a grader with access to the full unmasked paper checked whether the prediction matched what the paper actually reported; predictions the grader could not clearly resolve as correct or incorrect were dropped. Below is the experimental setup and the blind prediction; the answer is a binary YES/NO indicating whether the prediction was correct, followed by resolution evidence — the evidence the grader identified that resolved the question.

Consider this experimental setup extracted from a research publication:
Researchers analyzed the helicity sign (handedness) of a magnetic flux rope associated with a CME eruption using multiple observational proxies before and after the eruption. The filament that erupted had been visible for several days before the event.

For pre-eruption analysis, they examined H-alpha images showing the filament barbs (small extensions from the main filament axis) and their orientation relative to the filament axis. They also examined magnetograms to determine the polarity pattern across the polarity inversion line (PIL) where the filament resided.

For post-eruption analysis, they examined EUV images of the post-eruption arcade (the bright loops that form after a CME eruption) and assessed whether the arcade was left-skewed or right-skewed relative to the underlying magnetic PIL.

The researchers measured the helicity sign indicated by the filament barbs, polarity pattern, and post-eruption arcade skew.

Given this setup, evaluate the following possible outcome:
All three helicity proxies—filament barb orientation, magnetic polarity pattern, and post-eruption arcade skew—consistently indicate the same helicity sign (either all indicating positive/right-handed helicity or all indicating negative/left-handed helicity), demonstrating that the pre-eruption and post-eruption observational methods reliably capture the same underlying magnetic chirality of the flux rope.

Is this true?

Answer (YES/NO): YES